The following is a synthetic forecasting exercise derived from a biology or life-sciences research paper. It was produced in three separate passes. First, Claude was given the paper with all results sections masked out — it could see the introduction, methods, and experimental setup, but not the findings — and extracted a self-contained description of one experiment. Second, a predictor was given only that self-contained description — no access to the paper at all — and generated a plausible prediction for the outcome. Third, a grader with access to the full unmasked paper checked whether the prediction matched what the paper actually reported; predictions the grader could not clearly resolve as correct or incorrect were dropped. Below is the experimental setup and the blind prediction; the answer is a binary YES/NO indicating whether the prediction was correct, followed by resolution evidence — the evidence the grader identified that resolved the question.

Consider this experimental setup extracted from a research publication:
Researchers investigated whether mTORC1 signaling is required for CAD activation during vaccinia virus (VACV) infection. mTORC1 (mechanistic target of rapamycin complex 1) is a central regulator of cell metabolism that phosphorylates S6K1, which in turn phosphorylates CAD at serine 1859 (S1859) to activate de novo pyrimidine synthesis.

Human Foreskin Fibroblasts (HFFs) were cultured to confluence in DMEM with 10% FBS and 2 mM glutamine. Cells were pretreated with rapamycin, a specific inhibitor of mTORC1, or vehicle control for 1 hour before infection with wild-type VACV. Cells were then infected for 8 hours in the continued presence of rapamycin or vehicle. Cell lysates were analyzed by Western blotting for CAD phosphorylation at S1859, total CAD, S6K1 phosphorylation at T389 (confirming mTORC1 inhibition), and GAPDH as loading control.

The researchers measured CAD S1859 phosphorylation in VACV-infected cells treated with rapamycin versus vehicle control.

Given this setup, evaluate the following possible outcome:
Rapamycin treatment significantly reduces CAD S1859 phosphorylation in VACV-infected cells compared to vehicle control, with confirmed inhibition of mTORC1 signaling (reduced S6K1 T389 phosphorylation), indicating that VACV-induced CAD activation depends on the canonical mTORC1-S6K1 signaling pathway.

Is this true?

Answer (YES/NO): YES